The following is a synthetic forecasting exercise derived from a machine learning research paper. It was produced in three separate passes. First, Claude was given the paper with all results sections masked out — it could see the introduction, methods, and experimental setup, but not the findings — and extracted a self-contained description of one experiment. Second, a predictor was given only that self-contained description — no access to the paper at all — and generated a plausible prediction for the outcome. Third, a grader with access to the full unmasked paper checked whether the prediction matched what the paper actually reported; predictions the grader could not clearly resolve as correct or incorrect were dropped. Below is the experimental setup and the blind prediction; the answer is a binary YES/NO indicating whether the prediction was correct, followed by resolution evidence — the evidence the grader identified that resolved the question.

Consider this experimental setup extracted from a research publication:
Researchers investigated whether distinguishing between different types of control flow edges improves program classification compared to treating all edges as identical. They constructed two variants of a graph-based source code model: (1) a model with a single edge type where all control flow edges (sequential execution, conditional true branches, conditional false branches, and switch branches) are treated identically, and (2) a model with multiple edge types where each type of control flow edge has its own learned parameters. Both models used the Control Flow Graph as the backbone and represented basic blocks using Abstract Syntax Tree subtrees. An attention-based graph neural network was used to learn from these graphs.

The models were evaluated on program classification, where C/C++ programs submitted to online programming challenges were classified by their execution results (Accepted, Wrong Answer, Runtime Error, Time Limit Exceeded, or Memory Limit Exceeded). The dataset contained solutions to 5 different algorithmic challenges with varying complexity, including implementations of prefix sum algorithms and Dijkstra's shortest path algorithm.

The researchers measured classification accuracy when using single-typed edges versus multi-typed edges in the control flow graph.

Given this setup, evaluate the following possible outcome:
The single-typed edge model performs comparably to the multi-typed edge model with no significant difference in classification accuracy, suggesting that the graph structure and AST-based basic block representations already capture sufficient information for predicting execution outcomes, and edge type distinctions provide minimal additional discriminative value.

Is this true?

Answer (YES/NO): NO